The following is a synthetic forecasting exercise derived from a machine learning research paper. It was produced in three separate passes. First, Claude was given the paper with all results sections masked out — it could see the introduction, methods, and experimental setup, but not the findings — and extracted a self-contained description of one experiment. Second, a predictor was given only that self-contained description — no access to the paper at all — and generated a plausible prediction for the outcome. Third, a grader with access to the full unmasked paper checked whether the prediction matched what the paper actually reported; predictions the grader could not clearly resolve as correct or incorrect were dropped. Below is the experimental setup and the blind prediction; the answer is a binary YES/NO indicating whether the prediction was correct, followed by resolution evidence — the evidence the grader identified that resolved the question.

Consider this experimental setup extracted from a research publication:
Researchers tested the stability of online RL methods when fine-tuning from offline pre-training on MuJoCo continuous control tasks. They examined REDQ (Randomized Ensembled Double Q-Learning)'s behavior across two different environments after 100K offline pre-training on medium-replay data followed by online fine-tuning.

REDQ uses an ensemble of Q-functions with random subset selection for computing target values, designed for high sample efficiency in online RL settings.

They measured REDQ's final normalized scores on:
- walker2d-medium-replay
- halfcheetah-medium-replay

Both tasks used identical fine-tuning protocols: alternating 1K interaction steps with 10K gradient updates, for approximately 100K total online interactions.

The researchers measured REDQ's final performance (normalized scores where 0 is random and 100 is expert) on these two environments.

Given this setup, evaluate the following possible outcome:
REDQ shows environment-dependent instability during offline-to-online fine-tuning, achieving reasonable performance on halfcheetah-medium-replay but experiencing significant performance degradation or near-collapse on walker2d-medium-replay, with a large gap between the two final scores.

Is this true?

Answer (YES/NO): NO